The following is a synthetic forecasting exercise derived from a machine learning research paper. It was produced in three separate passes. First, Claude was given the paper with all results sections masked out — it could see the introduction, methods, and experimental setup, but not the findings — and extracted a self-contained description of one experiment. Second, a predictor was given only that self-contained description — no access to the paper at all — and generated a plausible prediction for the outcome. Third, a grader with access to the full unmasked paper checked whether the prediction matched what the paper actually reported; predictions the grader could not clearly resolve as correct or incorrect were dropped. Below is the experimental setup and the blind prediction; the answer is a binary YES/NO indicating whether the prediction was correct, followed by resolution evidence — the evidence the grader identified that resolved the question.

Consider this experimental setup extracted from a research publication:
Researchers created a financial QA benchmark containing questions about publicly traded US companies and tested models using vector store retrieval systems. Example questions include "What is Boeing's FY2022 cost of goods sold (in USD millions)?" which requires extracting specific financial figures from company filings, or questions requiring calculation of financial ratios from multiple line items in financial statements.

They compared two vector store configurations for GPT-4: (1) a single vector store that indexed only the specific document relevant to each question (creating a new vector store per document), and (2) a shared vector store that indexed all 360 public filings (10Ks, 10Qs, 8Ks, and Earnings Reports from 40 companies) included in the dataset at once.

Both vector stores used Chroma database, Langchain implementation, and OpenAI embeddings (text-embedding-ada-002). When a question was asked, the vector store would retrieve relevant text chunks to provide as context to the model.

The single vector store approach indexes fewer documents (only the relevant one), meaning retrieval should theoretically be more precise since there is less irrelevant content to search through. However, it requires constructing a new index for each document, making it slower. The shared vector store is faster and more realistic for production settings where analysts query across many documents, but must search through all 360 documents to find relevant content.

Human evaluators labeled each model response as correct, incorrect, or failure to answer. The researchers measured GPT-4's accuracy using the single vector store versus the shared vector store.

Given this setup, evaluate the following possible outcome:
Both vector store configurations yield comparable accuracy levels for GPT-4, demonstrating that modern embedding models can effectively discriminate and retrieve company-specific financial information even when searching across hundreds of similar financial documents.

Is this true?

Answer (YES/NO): NO